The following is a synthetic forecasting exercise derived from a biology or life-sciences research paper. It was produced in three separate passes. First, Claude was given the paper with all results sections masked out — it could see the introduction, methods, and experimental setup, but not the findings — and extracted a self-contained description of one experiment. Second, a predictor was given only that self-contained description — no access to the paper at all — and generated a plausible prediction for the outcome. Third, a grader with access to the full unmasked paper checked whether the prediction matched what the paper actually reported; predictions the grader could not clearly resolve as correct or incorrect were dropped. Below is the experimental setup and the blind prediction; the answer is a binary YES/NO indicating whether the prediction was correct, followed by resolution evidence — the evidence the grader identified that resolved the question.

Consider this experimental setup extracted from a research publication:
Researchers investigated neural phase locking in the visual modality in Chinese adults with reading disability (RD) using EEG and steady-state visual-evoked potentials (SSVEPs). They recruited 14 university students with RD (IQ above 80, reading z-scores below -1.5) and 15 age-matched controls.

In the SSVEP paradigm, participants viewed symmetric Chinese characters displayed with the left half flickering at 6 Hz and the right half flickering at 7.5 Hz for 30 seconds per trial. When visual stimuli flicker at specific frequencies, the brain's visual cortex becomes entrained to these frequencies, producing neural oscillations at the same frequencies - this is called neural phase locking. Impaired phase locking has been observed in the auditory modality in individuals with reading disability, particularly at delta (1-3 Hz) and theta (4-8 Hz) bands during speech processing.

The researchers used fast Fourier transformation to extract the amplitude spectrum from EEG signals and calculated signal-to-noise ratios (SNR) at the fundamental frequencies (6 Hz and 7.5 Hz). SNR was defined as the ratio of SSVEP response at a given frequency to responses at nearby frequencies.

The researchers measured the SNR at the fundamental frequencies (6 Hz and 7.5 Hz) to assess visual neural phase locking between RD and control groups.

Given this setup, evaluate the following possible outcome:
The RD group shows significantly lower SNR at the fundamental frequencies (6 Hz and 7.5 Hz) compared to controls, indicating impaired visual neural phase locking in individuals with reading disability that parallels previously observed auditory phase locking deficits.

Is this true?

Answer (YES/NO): NO